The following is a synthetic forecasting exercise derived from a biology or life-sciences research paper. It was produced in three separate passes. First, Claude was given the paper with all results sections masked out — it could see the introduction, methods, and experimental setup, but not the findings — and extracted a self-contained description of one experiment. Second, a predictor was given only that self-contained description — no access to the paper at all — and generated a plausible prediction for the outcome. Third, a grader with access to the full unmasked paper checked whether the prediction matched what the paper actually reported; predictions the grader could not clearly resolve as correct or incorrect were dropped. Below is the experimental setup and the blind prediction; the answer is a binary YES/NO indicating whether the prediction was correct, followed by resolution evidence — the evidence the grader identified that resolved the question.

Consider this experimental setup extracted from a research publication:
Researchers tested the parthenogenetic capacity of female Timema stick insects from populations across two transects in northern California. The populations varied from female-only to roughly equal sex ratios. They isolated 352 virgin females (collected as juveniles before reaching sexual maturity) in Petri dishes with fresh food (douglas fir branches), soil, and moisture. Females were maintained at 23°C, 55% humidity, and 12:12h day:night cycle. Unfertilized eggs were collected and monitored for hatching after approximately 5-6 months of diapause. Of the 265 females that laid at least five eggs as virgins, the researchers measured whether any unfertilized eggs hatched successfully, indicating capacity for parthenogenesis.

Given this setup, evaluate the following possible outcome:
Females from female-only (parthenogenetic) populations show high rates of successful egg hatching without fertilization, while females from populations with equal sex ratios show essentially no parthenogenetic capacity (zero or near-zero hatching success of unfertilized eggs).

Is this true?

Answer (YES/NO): NO